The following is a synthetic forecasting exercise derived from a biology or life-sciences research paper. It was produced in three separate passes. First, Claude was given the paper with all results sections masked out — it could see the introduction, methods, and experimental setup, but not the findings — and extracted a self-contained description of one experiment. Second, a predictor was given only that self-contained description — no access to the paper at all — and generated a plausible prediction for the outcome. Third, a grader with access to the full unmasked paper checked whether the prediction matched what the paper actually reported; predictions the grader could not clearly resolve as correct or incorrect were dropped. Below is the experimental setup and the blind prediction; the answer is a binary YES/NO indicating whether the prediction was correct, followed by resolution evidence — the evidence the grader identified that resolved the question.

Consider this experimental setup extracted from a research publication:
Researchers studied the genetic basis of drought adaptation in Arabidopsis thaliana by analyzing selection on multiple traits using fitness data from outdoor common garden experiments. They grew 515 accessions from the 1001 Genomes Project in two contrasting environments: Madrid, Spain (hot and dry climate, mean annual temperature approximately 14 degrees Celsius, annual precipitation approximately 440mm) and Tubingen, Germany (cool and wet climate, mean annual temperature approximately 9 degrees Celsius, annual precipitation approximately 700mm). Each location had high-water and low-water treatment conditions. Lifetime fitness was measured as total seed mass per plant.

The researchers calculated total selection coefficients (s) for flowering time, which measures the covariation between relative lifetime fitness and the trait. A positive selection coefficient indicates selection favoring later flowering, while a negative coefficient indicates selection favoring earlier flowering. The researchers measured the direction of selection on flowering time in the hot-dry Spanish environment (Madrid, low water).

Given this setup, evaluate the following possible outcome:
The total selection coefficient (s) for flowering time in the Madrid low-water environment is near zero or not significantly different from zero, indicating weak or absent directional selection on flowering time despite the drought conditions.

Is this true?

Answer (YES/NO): NO